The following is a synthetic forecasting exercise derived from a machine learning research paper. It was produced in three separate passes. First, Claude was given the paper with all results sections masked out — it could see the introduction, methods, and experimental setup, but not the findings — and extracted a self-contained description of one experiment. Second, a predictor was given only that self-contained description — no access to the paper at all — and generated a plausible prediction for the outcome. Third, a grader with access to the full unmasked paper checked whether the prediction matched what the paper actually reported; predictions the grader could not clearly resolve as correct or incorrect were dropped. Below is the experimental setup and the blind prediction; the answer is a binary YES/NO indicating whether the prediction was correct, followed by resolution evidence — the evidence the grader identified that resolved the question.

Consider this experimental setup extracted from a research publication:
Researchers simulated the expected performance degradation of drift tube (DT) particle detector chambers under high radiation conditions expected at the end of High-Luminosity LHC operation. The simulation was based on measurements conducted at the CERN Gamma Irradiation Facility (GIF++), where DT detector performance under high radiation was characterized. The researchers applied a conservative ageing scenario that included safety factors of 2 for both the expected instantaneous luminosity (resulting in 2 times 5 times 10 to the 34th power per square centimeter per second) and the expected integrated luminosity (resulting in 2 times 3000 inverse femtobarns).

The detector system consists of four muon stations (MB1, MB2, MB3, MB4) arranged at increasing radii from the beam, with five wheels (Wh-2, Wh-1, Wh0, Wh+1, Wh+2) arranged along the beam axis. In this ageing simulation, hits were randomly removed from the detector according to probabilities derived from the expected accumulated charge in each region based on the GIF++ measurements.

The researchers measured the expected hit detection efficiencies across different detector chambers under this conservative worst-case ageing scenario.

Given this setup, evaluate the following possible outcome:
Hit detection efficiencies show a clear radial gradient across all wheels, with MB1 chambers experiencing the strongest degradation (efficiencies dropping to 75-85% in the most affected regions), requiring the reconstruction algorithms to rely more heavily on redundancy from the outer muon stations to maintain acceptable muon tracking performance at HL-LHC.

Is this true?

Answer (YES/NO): NO